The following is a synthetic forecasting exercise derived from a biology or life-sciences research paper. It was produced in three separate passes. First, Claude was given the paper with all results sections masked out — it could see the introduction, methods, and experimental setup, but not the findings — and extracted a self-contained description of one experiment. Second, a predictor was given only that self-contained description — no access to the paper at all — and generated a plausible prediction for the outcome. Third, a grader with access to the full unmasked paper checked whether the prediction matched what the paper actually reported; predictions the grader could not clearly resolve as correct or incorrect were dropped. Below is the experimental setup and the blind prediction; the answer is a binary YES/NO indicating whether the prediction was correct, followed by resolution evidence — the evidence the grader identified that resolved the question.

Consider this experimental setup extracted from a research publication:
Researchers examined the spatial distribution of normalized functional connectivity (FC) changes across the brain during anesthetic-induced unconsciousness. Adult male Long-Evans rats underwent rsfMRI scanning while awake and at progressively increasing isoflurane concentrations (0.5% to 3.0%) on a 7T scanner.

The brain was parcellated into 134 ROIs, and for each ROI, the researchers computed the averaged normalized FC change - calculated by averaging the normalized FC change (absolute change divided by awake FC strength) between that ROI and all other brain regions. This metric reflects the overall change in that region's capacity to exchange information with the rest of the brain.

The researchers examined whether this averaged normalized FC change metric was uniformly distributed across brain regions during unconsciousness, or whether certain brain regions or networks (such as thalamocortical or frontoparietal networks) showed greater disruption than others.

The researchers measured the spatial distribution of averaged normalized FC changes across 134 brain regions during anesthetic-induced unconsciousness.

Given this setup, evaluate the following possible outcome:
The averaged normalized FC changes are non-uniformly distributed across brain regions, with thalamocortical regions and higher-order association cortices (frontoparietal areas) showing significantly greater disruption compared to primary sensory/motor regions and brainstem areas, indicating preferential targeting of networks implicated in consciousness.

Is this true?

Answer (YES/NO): NO